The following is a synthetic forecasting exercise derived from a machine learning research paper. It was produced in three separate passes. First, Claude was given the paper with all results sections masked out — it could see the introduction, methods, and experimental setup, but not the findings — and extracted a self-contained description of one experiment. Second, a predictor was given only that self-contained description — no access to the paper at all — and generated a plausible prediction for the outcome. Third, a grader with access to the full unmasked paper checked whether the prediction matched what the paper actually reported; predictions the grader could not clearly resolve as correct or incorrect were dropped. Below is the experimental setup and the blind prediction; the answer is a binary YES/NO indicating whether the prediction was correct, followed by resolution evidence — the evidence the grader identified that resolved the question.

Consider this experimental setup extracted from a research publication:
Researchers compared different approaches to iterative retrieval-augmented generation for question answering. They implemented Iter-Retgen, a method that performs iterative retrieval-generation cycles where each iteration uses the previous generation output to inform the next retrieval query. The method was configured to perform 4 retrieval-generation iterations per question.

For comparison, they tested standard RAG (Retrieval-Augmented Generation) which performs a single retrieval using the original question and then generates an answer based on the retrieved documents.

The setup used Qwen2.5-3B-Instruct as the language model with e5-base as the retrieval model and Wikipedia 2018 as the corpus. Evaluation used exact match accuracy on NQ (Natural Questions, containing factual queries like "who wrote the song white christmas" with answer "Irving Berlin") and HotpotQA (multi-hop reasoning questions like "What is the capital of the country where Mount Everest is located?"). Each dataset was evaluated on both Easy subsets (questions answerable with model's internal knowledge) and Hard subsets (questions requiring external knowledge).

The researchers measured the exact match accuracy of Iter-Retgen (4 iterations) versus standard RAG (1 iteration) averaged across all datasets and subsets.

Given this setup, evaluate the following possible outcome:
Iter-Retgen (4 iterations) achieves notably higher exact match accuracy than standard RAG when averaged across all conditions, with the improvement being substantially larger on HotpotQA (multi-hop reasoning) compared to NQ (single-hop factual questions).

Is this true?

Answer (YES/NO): NO